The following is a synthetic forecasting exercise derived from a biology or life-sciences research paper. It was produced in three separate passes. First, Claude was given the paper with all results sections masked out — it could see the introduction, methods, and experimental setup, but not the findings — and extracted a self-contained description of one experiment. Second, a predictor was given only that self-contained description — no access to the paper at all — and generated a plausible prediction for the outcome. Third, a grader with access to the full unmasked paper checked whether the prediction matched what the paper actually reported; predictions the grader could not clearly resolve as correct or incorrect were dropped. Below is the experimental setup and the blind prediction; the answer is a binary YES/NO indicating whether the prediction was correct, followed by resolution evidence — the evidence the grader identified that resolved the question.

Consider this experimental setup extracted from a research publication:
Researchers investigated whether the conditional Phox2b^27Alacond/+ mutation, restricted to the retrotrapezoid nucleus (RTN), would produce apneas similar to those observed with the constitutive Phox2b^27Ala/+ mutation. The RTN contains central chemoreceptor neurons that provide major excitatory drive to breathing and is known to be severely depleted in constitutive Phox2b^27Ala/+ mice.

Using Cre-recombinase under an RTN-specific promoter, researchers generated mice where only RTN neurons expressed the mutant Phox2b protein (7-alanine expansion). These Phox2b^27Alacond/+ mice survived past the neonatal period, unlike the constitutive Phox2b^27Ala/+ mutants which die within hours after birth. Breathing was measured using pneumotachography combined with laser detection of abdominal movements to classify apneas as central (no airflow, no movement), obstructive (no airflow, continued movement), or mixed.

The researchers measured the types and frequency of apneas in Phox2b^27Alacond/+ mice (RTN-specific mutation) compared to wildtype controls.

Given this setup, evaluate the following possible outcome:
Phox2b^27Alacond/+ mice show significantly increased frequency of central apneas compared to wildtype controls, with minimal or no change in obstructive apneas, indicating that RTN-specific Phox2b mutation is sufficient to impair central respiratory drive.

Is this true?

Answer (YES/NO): NO